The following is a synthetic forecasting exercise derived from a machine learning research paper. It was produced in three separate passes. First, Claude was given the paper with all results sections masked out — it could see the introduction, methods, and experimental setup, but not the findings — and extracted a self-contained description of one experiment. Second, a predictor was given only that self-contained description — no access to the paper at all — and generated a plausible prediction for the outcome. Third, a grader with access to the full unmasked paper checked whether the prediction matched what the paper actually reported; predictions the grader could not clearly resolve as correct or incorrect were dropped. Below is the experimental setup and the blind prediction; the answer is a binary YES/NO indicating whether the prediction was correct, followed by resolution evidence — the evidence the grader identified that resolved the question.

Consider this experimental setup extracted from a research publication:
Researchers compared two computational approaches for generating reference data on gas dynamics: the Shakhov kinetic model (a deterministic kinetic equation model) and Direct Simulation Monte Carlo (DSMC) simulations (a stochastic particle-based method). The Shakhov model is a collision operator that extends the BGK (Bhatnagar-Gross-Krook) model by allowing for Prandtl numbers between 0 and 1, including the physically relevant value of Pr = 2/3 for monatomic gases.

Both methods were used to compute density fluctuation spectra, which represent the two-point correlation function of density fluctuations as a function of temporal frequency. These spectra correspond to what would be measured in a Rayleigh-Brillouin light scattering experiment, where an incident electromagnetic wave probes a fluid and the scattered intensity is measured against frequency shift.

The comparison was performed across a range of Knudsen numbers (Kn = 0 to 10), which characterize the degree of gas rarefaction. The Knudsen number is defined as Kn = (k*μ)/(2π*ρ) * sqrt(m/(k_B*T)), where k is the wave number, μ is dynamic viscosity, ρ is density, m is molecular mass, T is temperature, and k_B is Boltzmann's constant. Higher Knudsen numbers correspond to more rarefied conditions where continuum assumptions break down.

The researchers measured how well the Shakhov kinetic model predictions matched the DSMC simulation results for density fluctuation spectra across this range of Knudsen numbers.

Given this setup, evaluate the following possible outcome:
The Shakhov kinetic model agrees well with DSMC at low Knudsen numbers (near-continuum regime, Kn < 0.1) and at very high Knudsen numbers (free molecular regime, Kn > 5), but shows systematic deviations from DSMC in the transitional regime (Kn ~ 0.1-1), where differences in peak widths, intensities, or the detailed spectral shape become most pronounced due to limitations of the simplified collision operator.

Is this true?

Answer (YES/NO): NO